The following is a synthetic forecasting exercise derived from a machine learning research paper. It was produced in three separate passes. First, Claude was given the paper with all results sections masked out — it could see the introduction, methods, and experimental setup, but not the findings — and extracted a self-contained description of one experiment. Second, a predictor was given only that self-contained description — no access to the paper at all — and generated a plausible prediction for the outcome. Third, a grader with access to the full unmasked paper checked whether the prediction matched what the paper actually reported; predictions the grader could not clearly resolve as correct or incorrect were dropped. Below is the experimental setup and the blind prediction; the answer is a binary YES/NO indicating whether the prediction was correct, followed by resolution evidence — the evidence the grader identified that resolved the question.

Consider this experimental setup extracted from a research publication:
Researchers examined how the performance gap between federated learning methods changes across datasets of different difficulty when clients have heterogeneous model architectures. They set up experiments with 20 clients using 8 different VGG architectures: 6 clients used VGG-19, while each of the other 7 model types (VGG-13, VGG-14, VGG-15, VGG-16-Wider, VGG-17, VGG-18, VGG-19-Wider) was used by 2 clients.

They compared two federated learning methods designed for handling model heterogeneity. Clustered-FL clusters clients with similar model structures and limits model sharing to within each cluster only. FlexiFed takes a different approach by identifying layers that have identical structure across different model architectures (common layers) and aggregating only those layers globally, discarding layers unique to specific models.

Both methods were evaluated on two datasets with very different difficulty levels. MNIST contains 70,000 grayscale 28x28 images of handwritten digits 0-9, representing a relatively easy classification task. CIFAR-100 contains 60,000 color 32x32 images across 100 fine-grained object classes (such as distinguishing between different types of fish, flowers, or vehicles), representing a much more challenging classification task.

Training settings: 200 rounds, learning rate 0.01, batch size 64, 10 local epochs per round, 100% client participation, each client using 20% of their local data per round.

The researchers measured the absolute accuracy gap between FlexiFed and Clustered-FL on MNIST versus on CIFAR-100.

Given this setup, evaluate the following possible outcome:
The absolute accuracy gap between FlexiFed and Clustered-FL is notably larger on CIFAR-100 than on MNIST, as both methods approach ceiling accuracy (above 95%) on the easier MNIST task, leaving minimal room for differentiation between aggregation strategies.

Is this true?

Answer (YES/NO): YES